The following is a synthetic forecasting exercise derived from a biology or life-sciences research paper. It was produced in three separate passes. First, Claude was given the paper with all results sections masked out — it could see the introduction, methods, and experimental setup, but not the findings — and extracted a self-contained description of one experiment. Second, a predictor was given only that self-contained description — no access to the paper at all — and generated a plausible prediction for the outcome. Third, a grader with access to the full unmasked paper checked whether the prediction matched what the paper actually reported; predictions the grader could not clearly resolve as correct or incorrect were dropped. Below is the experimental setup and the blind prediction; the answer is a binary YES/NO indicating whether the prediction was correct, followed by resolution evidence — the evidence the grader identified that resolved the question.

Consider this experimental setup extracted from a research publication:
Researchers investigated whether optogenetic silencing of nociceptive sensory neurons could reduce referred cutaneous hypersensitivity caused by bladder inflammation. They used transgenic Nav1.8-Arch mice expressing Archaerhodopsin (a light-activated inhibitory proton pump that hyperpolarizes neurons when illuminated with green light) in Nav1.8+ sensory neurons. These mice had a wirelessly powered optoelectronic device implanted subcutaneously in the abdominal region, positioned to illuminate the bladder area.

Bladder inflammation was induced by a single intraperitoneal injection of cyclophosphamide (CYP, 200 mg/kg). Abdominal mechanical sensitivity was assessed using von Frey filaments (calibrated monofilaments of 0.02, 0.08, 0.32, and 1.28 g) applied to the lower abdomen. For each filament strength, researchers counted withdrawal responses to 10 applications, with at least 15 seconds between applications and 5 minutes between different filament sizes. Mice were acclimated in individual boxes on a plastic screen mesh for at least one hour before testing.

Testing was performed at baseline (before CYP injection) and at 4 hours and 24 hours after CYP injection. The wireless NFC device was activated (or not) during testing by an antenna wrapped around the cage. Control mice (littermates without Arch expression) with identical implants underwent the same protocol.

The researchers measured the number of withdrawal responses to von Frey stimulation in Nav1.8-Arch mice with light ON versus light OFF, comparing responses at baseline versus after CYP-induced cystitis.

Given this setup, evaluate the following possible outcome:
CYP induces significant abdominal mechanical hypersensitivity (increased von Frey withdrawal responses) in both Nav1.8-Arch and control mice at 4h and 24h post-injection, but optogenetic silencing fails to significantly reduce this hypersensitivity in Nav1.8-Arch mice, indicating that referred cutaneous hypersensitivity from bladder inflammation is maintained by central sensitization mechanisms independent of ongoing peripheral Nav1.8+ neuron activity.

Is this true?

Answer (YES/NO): NO